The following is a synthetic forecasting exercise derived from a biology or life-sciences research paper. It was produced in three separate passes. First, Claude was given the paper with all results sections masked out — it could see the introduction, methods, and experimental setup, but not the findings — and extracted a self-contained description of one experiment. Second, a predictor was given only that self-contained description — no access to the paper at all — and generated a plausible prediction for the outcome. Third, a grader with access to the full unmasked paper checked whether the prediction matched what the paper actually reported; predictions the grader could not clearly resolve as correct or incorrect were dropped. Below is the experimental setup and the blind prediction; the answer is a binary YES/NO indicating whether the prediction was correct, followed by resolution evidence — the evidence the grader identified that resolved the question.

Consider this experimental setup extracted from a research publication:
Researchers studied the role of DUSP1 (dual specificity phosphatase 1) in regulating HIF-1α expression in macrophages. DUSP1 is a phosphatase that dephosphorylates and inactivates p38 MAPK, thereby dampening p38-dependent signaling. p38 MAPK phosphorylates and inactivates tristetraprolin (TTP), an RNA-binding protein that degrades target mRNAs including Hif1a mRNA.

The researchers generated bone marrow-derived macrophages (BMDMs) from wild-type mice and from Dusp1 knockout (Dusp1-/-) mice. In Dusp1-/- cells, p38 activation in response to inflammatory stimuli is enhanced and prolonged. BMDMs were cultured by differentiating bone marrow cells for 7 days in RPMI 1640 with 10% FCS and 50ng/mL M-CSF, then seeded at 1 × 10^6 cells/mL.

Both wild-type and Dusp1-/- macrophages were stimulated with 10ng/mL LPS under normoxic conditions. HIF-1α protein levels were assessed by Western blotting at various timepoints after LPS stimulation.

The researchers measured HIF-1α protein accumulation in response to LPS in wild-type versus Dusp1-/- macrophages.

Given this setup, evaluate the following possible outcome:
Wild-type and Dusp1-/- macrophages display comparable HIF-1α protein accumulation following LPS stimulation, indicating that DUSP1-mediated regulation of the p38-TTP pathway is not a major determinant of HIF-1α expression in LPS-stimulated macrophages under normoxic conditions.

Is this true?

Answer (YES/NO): NO